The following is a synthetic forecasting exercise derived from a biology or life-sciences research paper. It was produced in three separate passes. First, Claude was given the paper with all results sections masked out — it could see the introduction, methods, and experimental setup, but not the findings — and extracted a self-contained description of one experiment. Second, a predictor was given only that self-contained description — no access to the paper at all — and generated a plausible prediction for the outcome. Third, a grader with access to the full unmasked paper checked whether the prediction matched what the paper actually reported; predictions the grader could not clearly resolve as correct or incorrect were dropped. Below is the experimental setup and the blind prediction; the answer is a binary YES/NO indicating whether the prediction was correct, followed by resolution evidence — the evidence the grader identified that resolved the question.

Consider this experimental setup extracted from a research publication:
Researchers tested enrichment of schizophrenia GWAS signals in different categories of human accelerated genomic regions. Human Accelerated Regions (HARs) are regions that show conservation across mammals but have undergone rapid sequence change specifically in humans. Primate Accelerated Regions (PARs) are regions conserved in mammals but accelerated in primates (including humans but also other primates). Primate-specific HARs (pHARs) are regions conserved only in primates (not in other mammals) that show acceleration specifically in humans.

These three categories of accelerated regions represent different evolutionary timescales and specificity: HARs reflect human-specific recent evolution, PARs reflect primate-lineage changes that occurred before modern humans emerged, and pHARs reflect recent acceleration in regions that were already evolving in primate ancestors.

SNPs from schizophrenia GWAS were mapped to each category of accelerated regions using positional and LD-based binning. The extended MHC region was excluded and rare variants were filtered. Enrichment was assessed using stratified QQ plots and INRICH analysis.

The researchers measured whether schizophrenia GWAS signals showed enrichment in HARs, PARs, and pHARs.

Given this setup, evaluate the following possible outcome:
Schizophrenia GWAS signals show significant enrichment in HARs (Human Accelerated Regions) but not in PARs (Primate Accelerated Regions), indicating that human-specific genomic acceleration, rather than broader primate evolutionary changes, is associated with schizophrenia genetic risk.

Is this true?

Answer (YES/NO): NO